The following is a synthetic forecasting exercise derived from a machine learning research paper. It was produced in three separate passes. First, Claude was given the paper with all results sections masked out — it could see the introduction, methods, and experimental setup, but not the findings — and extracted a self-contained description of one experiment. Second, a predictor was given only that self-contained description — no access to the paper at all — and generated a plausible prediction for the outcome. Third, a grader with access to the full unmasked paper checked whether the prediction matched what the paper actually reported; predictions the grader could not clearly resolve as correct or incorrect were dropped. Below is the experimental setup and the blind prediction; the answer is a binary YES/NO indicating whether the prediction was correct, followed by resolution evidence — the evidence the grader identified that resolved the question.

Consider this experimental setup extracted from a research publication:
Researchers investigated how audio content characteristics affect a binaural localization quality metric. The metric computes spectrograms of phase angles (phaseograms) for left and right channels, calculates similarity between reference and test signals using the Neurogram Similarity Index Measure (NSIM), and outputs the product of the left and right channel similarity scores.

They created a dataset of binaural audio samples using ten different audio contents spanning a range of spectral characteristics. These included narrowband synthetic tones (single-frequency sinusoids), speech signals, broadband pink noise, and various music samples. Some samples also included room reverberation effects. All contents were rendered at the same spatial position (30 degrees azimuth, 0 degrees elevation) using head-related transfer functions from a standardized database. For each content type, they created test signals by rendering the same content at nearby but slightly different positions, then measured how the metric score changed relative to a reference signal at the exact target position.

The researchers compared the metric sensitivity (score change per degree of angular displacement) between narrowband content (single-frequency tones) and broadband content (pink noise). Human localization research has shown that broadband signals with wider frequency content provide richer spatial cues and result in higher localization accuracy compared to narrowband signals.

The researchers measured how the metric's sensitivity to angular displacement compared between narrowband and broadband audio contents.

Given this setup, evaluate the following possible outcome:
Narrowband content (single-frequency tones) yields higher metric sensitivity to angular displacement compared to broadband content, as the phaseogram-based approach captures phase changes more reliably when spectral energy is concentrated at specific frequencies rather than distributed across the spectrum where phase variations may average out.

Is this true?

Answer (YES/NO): NO